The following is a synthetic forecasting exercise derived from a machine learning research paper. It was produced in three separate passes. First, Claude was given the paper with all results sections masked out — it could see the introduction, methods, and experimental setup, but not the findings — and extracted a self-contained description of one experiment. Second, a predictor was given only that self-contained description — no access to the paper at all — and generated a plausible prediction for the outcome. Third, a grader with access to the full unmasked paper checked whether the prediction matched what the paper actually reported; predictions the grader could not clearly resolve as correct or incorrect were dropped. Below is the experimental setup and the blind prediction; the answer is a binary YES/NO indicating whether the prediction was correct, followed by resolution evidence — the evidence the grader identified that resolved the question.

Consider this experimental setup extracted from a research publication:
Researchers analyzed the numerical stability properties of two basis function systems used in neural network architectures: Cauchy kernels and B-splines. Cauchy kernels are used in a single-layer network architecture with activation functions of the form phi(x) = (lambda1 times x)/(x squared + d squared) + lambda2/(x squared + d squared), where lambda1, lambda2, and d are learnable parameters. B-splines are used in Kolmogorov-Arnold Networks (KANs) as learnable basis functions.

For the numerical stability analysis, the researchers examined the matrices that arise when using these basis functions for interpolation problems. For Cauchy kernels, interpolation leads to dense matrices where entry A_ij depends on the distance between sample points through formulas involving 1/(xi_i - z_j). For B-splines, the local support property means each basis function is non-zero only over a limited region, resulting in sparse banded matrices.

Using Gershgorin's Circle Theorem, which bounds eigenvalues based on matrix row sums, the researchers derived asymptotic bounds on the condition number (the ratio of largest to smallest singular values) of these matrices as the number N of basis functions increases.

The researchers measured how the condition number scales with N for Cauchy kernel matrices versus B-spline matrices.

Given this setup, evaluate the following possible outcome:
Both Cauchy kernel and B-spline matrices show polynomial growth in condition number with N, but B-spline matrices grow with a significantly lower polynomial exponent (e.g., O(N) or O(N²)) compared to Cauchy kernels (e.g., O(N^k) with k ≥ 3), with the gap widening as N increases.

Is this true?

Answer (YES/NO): NO